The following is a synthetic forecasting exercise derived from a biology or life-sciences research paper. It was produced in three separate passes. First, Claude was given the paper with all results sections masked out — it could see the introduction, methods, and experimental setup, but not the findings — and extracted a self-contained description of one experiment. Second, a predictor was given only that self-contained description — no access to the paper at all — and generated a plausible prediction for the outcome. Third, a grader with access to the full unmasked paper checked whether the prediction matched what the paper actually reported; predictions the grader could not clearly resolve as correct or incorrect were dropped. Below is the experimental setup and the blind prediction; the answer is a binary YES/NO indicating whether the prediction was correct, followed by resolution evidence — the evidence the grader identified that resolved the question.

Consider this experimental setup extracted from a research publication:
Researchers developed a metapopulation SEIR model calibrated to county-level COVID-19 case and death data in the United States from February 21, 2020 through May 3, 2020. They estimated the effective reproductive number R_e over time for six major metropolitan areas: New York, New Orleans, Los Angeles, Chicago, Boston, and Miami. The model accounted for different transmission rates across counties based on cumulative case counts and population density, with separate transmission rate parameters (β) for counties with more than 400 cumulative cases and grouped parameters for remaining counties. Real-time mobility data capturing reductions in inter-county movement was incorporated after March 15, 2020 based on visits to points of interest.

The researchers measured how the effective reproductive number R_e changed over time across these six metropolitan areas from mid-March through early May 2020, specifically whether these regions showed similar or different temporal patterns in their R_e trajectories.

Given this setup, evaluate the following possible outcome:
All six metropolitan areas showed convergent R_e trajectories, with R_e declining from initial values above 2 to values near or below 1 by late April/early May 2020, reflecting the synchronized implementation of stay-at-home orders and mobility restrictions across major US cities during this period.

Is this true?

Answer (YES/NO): NO